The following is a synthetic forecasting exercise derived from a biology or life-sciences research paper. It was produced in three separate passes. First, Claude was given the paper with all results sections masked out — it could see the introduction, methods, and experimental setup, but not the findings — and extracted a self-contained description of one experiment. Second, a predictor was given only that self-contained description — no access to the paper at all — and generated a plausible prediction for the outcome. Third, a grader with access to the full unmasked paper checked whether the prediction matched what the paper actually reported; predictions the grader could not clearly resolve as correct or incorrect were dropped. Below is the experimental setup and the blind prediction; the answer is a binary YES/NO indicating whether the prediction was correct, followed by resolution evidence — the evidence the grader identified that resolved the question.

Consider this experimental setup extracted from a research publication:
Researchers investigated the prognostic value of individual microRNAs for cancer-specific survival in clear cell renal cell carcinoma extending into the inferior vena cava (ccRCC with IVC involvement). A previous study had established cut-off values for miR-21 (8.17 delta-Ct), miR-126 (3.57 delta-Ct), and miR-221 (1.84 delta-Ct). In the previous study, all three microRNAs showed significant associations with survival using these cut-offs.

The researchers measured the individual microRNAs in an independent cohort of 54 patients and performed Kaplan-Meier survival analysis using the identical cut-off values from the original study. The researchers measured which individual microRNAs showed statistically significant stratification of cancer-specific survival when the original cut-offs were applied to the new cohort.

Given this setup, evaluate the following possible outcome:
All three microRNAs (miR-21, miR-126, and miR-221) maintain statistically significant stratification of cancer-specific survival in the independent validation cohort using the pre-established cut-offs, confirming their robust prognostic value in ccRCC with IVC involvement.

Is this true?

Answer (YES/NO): NO